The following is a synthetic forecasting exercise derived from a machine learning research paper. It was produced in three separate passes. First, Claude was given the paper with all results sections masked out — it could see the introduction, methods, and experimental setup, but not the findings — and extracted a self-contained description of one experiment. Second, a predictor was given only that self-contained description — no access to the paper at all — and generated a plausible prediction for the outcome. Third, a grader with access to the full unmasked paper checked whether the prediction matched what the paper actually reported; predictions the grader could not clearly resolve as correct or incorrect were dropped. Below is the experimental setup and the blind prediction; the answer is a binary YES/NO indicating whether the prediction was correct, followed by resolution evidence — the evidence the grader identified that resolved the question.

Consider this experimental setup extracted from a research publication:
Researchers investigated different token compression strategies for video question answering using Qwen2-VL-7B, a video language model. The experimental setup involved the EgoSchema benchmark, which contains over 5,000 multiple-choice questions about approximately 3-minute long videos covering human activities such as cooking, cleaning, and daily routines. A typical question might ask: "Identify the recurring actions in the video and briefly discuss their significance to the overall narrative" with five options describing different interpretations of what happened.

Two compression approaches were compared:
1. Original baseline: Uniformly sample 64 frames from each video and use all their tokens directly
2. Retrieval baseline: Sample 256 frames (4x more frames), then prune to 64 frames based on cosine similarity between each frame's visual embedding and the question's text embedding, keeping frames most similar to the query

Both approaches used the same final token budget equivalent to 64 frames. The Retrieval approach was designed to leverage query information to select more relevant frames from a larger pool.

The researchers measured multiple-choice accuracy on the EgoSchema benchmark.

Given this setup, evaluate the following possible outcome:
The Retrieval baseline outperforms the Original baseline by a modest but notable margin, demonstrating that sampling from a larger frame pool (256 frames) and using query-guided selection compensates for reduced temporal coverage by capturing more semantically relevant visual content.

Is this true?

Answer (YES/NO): NO